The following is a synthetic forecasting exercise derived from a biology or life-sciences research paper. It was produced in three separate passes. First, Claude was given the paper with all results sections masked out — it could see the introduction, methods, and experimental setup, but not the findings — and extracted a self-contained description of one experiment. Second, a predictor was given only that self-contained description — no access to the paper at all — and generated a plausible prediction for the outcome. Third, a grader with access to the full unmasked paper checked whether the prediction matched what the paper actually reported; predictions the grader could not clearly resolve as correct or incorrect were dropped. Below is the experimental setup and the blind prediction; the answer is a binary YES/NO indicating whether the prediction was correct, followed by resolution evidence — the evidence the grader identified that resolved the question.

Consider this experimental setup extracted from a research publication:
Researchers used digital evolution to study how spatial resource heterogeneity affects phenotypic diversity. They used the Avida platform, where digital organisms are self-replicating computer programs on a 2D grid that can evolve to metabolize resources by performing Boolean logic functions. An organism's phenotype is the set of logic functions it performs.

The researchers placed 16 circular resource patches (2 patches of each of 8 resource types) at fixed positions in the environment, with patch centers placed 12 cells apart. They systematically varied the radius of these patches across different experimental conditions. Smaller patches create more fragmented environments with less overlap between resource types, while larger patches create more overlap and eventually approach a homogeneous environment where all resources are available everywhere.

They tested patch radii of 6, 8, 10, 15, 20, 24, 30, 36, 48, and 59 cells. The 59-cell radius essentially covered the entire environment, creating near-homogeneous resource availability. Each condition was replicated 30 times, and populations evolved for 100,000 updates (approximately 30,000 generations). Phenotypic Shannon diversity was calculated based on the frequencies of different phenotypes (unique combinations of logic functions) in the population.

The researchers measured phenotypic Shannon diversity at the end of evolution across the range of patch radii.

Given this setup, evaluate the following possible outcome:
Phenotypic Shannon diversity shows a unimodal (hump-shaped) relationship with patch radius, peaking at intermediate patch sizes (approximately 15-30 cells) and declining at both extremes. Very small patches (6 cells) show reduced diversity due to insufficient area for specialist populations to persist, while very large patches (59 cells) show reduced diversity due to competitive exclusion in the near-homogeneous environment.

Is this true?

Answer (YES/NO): NO